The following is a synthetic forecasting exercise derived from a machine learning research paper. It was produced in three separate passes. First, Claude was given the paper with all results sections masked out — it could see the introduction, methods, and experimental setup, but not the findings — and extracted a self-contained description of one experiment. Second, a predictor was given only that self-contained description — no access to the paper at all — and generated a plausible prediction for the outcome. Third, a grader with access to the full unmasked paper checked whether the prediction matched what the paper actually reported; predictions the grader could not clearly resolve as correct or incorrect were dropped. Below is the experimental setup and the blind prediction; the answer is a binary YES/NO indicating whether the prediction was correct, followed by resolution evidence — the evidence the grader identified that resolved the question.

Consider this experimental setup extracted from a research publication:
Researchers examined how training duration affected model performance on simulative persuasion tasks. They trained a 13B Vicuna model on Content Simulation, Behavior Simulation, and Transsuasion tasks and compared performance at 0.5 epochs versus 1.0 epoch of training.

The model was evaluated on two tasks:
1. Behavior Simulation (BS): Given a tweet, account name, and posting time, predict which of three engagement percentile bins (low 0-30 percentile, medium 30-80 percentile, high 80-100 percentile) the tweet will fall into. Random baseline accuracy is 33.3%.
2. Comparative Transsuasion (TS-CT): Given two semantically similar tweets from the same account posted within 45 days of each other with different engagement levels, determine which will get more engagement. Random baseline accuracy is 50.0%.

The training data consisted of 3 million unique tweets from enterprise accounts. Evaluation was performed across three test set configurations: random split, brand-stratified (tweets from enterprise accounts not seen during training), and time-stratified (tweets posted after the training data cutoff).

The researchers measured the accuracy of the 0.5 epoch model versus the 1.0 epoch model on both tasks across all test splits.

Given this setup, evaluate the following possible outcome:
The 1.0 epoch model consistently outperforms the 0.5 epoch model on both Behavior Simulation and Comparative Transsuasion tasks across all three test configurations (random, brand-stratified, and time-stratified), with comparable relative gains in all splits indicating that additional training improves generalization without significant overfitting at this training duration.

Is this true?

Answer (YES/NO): NO